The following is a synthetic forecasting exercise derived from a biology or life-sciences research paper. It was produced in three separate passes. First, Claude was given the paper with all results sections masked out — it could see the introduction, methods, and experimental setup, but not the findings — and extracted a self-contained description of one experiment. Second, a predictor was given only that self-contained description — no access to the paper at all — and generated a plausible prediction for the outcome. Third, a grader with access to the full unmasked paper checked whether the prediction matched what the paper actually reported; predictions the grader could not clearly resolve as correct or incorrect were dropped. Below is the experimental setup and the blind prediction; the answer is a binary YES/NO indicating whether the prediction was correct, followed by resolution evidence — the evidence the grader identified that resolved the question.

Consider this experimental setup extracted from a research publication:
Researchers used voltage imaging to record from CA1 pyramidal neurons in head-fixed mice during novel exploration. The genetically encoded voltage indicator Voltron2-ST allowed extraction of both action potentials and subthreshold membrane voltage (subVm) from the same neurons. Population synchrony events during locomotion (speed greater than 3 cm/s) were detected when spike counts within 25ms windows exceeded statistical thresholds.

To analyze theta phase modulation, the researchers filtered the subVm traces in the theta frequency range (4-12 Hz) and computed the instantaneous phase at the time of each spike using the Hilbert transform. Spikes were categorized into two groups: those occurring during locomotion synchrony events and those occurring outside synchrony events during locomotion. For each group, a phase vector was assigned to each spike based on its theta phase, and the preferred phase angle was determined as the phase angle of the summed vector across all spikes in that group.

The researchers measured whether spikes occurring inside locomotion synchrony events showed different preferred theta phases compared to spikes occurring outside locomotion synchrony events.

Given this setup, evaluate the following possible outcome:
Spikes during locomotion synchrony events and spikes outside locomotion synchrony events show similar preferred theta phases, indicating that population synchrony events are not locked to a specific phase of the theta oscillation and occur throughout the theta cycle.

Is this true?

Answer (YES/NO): NO